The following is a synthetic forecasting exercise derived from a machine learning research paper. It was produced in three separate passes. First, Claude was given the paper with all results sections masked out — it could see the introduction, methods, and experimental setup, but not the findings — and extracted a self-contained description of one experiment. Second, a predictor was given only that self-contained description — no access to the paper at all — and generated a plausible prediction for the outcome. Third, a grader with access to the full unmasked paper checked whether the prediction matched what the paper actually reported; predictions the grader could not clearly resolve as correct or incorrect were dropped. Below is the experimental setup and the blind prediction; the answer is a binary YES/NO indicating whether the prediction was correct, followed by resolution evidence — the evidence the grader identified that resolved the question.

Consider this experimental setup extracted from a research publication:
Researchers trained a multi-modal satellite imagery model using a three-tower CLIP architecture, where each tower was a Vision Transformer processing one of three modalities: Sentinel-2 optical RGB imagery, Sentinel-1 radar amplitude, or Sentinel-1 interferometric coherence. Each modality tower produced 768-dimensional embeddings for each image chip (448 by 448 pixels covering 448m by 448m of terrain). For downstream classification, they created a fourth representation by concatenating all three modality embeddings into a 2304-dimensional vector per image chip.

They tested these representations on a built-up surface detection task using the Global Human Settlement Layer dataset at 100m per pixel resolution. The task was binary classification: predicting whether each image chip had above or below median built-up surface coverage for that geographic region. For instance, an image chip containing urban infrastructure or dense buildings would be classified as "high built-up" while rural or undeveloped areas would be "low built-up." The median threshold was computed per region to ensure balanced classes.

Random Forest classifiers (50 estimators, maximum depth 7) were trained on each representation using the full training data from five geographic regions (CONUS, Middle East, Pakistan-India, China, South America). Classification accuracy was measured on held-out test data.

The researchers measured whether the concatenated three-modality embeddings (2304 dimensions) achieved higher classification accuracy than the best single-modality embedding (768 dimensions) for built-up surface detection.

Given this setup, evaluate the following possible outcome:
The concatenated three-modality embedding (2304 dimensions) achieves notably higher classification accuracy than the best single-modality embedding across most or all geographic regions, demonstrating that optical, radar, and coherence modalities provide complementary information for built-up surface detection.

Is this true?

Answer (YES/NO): NO